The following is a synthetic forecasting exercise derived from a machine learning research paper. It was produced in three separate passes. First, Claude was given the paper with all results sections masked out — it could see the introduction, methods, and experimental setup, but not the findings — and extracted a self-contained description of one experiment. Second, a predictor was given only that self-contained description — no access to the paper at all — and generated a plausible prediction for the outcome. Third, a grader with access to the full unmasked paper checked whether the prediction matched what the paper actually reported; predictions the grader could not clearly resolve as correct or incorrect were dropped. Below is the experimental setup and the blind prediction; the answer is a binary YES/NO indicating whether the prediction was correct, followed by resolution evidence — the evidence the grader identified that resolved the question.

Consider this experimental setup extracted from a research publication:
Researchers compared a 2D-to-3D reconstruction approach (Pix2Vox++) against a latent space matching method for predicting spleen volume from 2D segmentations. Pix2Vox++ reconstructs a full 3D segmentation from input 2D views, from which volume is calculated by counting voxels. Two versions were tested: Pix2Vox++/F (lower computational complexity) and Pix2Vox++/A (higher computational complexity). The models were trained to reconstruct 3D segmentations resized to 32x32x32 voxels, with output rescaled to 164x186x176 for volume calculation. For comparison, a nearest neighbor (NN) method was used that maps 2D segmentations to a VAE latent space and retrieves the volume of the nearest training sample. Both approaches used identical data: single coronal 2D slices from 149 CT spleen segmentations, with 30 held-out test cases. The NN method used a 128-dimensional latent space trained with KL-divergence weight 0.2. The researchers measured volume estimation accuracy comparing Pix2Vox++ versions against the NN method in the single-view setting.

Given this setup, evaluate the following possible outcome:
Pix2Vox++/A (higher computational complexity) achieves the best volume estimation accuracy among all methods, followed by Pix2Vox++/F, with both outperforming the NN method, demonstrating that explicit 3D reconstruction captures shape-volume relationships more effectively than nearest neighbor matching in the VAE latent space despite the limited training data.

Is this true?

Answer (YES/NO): NO